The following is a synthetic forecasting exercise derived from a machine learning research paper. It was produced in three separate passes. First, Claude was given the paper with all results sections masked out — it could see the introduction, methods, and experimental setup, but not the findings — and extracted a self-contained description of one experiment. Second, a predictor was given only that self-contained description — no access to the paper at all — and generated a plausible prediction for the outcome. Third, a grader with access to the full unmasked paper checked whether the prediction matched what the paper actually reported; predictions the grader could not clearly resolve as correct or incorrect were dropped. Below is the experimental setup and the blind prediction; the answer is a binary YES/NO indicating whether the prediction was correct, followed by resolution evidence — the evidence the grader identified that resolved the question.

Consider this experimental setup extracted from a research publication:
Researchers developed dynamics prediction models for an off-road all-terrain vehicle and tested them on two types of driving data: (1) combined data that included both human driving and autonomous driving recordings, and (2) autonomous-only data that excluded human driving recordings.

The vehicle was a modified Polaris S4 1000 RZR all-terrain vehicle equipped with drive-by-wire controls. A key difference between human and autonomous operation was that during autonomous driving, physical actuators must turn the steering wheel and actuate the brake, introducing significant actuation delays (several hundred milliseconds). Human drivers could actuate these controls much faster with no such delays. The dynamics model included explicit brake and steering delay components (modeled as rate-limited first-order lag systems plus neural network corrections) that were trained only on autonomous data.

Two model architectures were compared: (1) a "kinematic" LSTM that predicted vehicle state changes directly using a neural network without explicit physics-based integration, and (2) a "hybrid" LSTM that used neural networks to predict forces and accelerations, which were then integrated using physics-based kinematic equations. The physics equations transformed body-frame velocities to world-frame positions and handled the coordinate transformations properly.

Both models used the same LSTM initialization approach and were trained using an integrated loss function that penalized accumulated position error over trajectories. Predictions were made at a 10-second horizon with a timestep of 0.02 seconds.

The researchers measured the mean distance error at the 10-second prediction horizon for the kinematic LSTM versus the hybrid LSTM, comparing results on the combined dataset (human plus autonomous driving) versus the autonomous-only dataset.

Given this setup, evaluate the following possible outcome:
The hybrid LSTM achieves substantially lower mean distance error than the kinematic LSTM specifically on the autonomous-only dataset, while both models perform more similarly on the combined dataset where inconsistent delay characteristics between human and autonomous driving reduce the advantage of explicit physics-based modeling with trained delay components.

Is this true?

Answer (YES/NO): NO